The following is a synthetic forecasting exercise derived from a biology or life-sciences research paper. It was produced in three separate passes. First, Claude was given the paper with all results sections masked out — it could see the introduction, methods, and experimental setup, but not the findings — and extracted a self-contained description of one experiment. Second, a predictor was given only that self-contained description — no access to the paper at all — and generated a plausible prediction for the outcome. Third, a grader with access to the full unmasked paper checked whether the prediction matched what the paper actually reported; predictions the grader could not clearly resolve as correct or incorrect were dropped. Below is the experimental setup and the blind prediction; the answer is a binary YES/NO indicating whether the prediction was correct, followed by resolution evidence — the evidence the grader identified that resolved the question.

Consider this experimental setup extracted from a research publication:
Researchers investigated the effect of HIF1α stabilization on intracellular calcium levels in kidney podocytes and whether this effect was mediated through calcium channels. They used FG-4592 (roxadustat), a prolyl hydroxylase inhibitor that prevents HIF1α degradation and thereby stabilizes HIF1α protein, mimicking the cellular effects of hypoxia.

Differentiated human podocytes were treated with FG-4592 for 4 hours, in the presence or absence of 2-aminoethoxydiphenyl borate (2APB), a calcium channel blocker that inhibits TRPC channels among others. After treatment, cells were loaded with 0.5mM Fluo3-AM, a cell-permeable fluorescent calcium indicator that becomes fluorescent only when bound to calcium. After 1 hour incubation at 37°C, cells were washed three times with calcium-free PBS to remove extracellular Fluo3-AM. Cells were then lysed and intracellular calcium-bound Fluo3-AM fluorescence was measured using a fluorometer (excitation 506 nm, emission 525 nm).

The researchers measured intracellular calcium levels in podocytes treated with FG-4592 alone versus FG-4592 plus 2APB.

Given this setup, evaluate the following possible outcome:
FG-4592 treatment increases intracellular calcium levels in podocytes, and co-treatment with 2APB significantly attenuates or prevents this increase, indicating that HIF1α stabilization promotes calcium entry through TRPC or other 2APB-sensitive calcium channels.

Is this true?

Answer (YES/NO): YES